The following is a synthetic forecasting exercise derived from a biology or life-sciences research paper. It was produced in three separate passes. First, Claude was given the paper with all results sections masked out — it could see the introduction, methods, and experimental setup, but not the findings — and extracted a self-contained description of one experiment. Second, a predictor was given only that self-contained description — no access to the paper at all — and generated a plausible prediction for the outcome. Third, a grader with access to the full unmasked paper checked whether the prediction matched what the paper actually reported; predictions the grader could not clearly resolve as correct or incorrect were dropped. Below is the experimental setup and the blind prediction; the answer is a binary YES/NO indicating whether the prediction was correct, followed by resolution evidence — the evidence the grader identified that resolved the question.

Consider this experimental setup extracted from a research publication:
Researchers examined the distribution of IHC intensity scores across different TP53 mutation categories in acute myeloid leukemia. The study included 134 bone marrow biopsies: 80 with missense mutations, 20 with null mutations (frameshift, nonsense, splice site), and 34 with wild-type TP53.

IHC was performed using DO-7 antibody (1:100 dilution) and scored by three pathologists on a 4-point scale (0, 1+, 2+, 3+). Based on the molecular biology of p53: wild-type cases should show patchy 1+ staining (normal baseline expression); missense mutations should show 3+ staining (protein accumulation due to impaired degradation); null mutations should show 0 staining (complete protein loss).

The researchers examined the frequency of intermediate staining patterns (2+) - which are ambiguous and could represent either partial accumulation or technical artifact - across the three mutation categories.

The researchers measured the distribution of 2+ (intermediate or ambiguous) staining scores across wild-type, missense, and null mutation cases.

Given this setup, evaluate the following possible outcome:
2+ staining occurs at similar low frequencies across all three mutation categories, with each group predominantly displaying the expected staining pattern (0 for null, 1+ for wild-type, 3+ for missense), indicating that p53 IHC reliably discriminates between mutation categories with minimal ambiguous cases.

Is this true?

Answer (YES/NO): NO